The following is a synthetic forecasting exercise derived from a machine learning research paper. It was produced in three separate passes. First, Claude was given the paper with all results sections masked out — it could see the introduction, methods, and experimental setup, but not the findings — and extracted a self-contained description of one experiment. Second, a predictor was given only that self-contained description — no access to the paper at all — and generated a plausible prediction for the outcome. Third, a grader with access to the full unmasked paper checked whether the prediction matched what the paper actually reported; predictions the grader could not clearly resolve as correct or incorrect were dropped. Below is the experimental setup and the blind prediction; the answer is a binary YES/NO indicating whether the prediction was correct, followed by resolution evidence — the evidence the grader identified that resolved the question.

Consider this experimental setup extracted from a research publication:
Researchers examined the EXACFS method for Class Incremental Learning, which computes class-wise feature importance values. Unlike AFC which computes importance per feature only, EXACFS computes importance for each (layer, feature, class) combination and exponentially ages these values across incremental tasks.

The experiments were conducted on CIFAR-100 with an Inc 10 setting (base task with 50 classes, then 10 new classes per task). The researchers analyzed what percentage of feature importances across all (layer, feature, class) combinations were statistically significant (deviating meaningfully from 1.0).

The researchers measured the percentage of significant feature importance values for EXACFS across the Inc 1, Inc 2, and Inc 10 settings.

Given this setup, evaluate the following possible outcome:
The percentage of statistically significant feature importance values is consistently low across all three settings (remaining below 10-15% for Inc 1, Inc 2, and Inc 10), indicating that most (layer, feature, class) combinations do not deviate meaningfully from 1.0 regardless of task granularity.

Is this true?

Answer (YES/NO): YES